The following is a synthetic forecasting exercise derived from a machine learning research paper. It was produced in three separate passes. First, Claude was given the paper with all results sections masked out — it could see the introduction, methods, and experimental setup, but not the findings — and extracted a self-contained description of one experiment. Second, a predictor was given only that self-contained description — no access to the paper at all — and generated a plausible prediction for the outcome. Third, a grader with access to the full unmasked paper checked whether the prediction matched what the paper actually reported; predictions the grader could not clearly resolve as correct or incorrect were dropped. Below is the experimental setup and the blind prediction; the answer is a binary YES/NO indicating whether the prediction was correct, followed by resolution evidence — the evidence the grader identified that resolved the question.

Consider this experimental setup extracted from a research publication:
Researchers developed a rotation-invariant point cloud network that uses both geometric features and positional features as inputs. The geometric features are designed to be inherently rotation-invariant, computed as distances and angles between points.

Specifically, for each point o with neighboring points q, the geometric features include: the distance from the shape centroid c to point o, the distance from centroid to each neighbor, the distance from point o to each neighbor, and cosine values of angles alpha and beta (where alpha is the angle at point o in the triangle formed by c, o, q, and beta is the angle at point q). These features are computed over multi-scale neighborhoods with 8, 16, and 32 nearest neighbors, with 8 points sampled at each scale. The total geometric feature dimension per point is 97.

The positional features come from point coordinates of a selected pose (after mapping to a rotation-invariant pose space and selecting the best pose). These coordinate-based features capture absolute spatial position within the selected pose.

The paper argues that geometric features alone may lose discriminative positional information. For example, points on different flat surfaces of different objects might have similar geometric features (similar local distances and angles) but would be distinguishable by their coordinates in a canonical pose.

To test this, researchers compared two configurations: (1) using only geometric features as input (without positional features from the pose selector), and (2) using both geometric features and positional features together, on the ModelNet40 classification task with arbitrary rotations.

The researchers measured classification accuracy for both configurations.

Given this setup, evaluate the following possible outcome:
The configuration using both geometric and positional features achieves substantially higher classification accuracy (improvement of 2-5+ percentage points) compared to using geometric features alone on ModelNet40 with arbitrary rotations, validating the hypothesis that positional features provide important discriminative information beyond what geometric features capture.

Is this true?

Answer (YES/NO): NO